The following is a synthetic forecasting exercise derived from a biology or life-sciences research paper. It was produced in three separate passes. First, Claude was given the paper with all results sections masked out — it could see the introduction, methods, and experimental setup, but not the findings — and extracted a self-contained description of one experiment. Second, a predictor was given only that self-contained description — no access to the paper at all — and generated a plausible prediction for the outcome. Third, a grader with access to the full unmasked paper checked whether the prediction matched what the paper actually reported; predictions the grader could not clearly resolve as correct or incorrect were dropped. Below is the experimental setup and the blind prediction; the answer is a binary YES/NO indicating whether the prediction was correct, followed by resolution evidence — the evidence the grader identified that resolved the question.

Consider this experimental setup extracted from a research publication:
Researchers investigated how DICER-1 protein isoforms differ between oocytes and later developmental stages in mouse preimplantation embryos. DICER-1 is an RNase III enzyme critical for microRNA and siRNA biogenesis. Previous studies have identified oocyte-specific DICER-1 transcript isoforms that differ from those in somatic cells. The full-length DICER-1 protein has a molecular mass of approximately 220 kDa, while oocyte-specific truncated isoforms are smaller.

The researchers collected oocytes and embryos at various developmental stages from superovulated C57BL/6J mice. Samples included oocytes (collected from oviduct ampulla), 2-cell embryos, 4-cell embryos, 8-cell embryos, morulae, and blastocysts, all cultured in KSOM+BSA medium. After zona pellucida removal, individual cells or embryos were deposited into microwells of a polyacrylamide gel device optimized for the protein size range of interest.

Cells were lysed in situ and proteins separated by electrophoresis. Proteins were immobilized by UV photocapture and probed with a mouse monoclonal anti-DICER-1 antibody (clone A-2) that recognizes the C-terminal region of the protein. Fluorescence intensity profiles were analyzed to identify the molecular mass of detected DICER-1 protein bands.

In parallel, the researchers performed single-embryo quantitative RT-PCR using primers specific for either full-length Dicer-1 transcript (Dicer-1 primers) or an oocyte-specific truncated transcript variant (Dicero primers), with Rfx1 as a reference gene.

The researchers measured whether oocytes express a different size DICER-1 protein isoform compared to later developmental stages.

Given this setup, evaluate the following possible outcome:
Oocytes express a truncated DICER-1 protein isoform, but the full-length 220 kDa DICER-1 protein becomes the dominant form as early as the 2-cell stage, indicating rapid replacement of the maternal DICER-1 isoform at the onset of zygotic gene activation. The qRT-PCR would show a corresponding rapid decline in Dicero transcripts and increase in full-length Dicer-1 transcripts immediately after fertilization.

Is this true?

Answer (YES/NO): NO